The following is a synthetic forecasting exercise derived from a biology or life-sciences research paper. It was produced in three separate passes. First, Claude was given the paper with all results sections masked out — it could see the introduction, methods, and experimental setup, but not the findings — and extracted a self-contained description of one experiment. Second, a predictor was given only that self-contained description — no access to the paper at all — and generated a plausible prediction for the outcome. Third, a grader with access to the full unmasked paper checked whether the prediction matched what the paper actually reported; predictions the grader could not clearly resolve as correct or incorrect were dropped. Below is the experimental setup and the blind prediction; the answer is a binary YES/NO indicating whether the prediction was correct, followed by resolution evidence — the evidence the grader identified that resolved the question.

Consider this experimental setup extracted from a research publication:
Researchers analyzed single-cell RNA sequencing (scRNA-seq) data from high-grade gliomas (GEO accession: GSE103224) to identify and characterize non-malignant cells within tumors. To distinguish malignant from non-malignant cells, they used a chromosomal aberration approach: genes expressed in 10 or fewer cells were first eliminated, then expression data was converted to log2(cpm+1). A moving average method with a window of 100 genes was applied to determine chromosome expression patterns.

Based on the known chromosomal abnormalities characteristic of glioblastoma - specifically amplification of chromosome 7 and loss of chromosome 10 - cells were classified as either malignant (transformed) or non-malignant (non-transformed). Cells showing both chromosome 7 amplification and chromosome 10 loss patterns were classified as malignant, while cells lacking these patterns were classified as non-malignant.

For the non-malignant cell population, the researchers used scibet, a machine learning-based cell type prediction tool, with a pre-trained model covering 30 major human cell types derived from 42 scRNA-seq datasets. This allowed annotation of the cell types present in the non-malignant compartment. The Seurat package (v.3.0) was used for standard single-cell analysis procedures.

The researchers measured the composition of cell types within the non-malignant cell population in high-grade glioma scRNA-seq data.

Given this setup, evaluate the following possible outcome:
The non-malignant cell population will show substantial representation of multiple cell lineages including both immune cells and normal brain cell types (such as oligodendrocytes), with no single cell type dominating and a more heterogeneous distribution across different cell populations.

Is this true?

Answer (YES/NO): NO